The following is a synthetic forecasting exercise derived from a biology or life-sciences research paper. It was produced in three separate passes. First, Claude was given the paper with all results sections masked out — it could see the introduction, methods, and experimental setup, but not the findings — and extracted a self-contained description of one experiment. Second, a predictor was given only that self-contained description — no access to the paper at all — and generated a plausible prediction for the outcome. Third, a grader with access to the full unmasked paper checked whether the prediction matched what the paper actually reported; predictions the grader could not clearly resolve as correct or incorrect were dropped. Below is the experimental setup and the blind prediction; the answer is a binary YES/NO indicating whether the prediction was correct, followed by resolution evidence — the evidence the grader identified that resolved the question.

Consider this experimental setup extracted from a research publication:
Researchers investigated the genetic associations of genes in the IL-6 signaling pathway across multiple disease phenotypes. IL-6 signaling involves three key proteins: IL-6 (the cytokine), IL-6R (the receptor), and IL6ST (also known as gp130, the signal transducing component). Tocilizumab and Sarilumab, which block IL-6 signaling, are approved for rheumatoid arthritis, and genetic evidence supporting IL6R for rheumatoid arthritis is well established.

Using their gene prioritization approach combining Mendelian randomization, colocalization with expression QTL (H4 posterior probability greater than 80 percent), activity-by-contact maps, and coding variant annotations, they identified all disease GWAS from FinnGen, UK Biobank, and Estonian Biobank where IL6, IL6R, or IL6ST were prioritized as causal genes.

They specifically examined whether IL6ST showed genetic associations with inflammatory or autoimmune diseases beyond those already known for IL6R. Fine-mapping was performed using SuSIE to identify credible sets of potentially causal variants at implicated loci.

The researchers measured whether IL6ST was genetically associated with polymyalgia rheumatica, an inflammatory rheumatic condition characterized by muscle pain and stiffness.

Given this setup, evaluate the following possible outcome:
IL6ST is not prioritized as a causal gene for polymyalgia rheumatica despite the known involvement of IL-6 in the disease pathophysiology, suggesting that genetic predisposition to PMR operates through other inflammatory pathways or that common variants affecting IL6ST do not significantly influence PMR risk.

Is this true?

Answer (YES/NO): NO